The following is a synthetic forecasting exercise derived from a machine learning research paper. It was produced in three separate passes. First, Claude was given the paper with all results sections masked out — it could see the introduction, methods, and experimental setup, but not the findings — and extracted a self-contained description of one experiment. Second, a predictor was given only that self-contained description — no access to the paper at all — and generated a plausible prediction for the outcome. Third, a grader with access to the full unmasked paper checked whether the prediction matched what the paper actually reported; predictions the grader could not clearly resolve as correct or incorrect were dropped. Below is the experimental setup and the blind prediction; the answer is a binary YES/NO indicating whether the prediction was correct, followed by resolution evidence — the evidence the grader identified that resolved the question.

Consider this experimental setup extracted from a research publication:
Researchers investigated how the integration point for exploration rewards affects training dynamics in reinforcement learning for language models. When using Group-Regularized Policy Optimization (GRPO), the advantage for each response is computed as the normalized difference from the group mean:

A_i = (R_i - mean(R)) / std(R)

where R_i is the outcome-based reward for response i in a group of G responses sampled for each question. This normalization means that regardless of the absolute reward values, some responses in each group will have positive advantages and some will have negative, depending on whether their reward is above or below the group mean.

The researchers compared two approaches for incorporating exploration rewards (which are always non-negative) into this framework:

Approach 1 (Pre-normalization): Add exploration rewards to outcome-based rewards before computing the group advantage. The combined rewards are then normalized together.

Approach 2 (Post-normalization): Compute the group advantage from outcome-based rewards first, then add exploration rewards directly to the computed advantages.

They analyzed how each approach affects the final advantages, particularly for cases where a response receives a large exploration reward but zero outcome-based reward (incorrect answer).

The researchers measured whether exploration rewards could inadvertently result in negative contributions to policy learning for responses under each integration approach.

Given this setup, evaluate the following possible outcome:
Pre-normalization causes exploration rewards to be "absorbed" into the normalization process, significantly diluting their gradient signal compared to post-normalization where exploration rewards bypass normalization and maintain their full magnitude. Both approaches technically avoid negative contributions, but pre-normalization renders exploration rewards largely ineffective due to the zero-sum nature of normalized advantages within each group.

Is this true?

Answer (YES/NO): NO